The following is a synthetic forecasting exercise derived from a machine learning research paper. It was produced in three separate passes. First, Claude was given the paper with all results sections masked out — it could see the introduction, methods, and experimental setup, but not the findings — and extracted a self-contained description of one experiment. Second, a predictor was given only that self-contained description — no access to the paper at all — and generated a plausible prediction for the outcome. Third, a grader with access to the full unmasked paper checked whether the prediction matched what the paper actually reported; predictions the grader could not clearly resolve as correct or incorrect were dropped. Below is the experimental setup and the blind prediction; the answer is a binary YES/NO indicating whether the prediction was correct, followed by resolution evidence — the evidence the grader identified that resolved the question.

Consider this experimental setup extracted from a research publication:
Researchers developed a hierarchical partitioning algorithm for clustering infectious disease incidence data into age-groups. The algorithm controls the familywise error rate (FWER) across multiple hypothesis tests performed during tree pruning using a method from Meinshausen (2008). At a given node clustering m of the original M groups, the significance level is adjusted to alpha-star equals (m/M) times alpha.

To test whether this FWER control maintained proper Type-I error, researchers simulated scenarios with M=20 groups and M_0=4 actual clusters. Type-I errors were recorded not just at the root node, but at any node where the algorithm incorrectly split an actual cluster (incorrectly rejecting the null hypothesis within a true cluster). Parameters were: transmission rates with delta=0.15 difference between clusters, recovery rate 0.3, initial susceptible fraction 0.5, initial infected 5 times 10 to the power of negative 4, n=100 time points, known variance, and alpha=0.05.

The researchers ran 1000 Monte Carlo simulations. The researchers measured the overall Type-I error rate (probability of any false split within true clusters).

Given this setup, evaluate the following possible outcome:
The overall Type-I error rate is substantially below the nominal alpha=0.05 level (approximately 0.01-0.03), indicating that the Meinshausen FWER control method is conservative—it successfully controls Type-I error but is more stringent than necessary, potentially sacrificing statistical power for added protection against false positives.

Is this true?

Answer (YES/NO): NO